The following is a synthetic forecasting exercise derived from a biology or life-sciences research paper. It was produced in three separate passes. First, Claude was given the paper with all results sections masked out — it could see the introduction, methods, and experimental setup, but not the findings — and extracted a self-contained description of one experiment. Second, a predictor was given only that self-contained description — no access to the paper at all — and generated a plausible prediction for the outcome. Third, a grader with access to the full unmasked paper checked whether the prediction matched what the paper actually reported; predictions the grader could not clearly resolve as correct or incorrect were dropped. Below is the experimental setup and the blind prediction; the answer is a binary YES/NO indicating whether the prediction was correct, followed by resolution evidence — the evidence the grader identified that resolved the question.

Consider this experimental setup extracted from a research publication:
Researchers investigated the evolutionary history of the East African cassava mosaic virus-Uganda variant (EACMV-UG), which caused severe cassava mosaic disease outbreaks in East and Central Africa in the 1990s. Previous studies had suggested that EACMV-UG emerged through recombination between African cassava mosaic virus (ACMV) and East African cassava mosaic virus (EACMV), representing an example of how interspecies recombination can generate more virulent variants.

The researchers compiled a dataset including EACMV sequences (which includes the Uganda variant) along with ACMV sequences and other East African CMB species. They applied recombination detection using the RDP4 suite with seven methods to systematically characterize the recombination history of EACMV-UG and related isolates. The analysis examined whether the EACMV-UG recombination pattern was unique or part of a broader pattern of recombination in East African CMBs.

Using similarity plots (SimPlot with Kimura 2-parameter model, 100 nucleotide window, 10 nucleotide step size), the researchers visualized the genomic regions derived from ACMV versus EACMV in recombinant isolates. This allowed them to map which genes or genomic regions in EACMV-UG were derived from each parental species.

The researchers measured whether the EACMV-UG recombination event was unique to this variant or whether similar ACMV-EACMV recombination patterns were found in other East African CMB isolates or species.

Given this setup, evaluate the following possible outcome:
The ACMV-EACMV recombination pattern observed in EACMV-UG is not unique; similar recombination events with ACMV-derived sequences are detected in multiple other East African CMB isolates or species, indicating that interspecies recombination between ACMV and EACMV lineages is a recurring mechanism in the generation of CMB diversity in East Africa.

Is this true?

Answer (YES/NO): NO